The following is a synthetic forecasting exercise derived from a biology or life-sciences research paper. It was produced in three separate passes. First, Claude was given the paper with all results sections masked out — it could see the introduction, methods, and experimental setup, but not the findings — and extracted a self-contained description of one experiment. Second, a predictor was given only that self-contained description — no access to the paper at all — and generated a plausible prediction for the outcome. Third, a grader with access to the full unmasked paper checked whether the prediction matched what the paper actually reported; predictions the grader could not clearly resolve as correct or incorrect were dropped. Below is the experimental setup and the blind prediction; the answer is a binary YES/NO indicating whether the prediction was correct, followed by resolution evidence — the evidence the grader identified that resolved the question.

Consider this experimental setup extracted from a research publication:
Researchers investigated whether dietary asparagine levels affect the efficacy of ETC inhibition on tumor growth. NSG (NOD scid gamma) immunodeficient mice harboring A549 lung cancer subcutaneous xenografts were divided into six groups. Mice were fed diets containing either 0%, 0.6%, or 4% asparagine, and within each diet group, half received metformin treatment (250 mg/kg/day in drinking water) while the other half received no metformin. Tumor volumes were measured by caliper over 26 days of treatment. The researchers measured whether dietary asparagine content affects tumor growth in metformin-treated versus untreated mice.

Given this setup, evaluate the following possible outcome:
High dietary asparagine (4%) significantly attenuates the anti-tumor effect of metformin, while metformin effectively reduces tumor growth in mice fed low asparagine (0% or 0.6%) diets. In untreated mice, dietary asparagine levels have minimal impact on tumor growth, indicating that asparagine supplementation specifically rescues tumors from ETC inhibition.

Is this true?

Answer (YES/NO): NO